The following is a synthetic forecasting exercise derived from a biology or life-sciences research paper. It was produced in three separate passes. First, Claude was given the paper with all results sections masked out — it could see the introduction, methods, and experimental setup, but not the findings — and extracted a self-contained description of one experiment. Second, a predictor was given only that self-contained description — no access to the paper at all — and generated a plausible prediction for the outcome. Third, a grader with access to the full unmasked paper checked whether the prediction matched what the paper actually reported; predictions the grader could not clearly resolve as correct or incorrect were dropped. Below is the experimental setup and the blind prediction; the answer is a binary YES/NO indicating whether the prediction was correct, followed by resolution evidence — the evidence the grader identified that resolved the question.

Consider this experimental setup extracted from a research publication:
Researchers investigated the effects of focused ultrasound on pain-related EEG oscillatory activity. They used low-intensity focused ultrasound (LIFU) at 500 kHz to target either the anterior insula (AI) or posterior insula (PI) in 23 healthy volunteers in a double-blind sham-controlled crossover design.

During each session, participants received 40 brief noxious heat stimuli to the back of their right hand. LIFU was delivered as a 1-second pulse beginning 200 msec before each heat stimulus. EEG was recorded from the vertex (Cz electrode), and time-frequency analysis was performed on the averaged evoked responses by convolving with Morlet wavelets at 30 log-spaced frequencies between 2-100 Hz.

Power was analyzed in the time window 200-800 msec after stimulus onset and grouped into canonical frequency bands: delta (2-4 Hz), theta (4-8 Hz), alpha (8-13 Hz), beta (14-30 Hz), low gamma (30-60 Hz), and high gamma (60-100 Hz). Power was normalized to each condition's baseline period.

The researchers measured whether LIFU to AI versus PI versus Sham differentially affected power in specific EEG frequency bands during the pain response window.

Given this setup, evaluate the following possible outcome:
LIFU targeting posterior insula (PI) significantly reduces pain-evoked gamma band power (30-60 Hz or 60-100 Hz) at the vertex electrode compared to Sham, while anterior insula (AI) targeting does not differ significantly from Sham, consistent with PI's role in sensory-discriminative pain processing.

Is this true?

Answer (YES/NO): NO